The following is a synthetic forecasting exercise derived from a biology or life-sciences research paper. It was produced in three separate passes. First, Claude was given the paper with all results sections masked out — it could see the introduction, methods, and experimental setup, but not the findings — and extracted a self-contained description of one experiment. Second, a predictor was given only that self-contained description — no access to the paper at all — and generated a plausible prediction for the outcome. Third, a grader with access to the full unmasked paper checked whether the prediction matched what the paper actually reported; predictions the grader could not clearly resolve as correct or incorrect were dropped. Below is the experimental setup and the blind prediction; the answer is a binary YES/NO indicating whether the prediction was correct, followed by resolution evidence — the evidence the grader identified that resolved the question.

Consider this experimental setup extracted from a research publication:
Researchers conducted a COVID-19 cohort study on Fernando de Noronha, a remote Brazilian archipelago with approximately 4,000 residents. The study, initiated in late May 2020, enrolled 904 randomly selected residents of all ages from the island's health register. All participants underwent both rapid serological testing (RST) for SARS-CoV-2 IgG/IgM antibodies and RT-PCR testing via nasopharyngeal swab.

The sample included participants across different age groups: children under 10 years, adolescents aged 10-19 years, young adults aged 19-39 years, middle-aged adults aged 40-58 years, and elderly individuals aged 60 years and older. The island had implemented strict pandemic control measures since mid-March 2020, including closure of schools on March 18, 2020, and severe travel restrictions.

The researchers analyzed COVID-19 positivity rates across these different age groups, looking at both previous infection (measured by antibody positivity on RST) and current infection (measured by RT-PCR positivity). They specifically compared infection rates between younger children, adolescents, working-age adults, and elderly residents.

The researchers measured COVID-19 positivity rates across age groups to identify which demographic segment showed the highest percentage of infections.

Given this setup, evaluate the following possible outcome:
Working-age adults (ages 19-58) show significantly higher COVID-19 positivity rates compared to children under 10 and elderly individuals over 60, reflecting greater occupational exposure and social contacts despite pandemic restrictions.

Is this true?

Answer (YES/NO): NO